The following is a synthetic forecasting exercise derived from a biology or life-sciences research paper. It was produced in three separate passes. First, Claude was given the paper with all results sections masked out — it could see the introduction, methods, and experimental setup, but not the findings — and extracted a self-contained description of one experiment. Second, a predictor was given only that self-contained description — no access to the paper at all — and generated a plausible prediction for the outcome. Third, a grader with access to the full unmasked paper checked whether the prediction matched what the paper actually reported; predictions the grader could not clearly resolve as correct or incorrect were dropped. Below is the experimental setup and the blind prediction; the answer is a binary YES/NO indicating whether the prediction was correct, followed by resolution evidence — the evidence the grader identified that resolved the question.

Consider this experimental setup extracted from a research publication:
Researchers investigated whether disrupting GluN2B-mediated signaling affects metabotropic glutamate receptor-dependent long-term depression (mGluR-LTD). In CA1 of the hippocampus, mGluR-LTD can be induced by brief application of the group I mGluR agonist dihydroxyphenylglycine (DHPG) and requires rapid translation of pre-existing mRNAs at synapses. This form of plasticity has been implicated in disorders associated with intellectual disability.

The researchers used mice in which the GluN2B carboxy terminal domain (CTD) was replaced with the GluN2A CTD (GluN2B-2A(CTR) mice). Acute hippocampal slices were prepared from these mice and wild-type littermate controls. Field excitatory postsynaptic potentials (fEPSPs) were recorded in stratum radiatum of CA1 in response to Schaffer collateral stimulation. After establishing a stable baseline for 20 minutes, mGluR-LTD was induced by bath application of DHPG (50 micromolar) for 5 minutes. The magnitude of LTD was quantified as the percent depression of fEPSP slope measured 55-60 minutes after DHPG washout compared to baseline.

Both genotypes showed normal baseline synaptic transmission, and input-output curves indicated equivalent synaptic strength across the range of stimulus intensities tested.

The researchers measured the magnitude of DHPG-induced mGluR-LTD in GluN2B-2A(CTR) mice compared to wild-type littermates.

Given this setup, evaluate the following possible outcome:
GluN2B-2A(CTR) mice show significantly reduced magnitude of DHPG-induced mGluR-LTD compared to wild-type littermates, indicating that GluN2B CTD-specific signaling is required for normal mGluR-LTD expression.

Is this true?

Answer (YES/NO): NO